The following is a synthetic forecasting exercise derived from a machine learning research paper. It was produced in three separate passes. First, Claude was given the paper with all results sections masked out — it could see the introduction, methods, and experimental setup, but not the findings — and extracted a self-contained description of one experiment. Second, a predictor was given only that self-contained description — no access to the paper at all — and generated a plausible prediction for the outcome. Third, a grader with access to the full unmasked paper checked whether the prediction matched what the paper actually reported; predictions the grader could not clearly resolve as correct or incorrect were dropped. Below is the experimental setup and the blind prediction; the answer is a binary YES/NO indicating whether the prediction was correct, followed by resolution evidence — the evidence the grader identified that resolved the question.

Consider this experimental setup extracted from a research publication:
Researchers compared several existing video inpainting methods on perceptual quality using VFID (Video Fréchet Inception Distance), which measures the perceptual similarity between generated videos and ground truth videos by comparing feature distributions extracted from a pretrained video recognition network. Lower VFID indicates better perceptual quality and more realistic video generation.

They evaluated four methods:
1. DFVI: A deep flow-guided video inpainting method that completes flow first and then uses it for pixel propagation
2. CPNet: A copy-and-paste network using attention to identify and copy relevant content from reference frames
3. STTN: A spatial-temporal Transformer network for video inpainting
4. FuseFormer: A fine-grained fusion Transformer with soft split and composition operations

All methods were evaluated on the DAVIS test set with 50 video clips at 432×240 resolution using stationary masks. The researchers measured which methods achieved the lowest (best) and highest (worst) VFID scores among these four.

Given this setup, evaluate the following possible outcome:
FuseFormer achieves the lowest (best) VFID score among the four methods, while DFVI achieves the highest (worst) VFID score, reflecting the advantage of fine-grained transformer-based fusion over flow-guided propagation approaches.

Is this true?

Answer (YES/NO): YES